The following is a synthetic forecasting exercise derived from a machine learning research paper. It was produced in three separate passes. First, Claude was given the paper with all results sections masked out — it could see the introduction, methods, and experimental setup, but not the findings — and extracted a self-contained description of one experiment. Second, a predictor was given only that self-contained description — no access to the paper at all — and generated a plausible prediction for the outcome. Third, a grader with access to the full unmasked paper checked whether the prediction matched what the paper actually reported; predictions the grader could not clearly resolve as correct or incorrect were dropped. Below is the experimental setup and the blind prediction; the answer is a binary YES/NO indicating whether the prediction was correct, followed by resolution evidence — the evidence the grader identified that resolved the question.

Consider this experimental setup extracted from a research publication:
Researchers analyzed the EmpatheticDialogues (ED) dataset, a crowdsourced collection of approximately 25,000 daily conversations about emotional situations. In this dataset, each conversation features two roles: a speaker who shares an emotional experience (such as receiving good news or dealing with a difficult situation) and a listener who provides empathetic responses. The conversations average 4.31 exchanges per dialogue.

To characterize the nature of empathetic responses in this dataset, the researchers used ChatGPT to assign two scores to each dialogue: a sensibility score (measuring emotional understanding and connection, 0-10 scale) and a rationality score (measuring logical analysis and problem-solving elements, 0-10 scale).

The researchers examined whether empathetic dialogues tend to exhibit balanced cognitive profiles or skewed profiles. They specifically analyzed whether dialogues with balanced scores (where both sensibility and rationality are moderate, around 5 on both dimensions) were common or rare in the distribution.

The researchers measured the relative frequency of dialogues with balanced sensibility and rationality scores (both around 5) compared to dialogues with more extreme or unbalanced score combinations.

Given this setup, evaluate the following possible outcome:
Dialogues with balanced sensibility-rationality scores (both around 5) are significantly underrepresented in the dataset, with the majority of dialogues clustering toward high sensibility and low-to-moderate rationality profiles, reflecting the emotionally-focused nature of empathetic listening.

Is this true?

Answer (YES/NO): YES